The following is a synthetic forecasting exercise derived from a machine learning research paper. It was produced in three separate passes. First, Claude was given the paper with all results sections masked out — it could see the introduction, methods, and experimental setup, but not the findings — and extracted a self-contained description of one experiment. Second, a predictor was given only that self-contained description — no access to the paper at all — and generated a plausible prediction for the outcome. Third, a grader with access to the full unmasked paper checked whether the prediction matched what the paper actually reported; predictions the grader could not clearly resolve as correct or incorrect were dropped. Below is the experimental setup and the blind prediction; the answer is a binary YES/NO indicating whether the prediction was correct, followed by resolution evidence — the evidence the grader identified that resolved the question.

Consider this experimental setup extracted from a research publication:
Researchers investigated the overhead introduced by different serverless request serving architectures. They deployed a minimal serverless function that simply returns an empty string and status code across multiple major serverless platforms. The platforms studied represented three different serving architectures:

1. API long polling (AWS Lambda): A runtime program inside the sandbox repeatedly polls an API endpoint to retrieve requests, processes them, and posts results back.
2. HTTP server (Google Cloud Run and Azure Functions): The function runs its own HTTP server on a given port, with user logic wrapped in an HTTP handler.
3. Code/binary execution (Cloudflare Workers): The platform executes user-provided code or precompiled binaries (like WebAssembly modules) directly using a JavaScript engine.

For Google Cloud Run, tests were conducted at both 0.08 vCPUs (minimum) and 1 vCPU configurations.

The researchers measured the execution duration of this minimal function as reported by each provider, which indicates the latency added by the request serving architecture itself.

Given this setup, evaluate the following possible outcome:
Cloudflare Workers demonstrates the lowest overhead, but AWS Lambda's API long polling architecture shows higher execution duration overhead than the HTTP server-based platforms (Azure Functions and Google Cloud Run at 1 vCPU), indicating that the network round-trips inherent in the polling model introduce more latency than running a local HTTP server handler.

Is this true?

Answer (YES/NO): NO